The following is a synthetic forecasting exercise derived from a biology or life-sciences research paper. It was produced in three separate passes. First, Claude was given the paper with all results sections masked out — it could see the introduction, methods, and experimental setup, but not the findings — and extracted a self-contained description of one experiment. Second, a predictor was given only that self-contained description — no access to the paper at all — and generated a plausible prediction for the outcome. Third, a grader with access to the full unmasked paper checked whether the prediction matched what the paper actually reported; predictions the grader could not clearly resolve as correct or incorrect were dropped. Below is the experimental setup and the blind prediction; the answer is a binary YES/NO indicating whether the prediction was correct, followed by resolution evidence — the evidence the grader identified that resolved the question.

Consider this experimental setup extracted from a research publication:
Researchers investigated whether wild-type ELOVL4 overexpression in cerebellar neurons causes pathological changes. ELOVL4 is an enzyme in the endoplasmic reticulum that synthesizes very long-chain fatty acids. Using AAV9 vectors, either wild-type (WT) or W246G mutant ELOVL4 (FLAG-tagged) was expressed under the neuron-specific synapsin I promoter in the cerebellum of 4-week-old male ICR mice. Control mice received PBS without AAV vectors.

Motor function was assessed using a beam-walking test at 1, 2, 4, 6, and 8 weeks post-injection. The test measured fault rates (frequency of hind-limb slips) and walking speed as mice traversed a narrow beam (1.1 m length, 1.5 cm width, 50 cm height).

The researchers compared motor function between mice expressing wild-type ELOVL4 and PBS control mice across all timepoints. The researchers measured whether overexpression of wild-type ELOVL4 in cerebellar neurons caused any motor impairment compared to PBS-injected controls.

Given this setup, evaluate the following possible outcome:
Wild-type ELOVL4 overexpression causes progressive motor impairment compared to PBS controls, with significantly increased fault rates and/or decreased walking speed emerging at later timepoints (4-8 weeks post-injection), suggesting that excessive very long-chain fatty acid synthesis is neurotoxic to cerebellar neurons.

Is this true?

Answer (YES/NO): YES